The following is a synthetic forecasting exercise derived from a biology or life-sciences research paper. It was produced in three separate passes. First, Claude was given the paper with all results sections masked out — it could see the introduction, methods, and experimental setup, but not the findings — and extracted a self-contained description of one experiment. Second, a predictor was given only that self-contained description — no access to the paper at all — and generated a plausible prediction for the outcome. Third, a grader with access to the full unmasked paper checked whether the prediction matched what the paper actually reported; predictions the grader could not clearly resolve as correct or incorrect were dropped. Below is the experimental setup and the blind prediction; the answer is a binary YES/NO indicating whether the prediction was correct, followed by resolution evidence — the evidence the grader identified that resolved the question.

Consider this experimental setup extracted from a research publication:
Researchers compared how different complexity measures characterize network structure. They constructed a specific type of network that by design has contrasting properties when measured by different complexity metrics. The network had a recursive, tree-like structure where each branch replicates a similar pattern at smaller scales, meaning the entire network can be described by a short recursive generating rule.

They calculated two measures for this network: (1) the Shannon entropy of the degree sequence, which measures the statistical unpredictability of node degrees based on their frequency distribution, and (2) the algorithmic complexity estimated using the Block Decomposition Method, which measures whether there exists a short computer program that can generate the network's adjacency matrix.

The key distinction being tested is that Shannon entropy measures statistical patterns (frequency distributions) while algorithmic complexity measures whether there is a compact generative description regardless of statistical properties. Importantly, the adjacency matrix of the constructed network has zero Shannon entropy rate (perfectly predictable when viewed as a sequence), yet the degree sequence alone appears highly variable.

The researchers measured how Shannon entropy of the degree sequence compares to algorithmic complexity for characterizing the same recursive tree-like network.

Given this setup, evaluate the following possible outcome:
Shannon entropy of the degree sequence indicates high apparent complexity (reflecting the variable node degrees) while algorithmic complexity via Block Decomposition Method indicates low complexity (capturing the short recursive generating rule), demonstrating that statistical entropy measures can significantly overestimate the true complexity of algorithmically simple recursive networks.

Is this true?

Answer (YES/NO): YES